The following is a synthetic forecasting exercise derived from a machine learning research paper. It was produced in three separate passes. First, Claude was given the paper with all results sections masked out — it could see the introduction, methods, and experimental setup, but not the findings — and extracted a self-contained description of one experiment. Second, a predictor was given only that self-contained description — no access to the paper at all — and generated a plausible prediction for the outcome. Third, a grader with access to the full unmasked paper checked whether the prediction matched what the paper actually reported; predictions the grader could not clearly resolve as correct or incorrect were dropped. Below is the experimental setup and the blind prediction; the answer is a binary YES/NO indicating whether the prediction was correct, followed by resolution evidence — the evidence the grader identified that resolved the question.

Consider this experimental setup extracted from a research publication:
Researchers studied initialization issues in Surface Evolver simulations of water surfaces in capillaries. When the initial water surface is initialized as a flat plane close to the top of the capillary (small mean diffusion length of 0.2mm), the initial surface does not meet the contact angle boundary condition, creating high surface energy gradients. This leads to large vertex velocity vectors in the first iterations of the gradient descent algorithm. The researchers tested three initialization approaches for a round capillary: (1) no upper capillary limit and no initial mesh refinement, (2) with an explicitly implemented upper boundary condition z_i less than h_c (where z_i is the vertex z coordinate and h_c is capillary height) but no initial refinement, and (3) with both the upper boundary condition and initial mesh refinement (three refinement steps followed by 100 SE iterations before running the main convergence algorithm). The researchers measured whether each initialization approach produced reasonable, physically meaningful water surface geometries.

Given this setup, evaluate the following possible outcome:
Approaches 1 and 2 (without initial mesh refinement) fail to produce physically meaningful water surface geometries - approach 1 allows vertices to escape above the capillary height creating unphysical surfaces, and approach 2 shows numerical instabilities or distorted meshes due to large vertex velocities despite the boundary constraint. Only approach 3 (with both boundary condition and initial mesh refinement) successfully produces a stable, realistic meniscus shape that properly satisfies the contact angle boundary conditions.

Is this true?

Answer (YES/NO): YES